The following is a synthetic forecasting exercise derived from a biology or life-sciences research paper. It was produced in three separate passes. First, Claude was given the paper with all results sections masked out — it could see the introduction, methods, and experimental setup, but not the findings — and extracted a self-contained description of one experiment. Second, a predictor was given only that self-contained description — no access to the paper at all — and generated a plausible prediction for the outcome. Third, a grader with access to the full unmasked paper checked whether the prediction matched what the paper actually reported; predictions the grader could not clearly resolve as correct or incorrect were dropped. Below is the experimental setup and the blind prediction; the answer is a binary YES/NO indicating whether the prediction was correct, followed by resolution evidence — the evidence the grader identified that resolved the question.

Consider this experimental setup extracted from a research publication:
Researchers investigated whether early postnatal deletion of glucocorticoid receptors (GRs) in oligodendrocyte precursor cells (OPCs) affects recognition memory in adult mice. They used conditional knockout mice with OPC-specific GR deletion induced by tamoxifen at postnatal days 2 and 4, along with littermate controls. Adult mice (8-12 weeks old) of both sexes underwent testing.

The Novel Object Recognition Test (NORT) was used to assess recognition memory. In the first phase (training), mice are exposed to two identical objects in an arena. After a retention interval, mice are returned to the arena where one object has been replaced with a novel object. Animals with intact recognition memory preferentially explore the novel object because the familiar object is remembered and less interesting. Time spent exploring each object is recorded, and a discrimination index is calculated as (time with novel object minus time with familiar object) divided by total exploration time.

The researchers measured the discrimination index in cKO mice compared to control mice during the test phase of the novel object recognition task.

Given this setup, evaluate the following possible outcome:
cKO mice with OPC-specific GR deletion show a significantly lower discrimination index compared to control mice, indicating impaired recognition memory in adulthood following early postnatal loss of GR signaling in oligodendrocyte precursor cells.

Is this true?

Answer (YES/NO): YES